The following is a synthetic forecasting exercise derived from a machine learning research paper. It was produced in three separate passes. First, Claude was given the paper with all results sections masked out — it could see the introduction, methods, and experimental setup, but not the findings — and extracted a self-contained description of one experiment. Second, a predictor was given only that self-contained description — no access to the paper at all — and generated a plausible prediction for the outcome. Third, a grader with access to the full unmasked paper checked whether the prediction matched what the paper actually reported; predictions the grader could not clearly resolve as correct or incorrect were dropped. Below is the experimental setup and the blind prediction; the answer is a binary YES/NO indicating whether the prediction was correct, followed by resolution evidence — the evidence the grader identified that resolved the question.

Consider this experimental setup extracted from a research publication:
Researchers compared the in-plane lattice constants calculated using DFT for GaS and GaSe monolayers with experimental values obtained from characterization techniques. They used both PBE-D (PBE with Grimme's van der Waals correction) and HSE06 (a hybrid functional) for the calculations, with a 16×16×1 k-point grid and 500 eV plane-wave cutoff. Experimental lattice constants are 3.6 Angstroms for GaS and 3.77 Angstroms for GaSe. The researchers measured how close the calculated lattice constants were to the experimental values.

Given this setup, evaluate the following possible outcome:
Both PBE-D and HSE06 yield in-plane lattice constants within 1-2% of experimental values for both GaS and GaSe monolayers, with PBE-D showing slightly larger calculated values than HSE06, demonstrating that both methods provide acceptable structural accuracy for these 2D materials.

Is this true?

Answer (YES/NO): NO